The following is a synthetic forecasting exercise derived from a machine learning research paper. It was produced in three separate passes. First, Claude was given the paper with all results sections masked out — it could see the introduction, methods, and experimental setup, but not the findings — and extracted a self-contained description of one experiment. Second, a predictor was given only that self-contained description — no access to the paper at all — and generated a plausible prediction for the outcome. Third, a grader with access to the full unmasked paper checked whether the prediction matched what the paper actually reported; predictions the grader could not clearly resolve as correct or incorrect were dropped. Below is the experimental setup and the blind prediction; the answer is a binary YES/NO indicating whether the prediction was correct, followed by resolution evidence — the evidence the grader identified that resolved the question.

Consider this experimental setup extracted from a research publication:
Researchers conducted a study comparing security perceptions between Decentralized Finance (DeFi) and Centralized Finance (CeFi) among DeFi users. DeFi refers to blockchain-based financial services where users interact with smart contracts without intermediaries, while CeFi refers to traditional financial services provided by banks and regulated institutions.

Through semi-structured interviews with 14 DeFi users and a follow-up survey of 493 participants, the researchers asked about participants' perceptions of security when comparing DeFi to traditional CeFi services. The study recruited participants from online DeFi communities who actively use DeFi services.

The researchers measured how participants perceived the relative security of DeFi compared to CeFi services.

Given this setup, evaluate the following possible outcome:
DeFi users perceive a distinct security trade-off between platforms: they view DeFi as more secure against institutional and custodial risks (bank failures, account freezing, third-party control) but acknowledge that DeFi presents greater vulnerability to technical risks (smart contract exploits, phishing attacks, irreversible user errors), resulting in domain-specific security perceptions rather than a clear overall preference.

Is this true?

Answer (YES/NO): NO